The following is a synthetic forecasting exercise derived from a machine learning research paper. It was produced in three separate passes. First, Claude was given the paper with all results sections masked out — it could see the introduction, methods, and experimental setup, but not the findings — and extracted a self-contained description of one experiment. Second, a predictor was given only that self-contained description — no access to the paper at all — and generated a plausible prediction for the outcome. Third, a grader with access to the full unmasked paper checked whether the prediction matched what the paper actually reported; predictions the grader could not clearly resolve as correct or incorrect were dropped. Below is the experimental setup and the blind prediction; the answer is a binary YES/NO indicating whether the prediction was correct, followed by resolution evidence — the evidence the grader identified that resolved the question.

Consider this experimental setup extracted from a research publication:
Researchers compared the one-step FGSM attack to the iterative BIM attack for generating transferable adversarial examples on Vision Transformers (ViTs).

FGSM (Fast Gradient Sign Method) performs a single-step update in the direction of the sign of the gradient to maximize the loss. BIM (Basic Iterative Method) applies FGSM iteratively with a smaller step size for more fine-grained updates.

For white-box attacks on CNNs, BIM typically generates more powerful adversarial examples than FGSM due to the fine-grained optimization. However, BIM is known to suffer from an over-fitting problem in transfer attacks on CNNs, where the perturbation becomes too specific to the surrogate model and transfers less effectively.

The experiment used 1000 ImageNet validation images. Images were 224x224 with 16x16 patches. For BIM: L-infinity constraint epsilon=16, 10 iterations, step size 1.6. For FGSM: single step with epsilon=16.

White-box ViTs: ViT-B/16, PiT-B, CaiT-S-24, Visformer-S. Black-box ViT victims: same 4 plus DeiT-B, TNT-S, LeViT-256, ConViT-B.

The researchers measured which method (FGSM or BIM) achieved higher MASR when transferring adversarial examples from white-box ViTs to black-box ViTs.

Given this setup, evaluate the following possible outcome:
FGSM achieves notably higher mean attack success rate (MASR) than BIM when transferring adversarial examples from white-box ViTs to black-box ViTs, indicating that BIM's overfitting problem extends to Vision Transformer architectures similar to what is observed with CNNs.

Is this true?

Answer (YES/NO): NO